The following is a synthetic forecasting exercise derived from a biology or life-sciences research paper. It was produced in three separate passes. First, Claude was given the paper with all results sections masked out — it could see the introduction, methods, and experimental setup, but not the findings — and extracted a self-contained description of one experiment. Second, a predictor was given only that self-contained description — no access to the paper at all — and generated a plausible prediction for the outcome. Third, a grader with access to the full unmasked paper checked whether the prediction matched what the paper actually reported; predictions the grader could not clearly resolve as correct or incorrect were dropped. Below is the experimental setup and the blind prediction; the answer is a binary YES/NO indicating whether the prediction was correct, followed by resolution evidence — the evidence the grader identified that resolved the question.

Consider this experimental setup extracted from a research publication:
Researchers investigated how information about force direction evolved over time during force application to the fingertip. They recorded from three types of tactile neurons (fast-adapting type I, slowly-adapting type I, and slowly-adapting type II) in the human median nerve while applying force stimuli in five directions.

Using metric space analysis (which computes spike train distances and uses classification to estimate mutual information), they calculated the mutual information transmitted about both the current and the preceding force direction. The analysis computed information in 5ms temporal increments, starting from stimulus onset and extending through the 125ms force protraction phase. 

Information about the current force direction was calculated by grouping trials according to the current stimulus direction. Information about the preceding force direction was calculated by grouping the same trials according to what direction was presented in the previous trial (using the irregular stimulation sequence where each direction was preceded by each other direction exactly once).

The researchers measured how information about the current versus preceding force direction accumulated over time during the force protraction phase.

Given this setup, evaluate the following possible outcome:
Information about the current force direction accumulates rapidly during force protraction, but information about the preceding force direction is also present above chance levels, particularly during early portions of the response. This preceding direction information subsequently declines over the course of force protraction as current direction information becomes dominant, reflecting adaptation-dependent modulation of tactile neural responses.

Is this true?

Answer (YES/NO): NO